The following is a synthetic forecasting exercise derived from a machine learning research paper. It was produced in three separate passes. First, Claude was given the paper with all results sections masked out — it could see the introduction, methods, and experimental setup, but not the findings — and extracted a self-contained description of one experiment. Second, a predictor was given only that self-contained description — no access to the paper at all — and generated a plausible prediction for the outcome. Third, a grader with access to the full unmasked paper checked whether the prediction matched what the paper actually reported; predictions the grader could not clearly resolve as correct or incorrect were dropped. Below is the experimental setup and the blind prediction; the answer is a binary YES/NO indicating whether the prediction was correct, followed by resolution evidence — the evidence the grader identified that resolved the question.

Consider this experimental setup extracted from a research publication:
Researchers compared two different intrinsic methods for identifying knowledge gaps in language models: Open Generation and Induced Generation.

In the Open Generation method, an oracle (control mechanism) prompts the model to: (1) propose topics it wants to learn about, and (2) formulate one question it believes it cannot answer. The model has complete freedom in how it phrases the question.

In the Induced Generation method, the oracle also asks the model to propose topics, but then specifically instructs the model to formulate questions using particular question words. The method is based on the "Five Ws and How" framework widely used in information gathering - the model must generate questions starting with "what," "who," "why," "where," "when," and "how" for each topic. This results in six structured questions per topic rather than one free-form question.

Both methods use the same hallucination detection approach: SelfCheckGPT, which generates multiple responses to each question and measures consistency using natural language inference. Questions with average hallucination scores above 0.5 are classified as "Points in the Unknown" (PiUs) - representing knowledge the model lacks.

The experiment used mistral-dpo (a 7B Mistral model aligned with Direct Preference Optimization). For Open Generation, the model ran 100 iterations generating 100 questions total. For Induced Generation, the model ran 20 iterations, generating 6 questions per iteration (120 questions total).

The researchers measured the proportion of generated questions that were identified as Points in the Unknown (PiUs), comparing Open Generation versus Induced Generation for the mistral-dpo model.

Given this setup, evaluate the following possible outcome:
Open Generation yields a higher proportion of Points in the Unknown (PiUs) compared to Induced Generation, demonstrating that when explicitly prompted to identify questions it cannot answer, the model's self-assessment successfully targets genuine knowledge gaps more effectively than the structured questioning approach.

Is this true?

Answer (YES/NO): NO